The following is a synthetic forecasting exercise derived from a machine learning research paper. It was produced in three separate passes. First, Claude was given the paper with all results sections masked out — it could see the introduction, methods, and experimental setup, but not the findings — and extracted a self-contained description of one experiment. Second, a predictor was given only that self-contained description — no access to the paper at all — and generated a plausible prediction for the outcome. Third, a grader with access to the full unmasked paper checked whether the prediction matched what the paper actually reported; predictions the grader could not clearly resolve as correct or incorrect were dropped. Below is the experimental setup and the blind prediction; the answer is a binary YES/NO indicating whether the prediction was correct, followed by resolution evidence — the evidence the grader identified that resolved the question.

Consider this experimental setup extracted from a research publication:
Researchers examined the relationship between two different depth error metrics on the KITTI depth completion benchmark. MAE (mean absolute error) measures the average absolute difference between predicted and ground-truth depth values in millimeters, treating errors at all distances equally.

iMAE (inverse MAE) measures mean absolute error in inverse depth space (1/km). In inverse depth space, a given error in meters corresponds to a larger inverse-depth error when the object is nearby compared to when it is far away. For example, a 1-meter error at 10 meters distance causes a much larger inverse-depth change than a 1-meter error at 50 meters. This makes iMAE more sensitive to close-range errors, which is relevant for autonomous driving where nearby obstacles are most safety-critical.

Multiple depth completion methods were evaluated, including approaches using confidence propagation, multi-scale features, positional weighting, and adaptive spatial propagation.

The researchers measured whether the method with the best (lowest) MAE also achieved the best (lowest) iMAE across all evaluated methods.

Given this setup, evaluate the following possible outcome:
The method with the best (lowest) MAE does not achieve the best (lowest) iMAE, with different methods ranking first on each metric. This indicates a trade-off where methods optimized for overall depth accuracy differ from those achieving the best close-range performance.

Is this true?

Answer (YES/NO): YES